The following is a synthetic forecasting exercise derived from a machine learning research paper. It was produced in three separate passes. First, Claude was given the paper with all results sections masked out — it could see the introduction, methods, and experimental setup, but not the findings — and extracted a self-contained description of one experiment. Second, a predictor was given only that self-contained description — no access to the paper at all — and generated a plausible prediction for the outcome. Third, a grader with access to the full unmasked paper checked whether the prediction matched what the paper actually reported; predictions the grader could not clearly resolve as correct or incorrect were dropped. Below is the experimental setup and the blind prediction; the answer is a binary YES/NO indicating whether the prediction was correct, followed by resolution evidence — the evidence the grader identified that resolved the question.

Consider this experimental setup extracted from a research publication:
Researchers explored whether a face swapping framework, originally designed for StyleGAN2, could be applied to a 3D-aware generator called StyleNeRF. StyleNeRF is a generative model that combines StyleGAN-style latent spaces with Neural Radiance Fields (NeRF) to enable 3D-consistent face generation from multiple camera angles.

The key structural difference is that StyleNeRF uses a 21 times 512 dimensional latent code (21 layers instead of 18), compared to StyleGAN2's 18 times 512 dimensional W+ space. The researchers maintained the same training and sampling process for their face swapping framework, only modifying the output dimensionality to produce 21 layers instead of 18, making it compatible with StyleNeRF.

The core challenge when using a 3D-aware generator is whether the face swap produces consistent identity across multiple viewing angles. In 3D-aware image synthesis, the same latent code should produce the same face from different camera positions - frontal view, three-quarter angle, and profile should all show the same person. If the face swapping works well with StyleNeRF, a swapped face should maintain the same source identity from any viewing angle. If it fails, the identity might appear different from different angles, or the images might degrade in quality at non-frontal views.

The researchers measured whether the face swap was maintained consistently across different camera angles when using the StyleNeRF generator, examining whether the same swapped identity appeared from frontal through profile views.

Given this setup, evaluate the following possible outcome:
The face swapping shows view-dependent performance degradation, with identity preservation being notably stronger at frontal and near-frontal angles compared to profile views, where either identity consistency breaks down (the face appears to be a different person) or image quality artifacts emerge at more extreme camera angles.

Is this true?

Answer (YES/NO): NO